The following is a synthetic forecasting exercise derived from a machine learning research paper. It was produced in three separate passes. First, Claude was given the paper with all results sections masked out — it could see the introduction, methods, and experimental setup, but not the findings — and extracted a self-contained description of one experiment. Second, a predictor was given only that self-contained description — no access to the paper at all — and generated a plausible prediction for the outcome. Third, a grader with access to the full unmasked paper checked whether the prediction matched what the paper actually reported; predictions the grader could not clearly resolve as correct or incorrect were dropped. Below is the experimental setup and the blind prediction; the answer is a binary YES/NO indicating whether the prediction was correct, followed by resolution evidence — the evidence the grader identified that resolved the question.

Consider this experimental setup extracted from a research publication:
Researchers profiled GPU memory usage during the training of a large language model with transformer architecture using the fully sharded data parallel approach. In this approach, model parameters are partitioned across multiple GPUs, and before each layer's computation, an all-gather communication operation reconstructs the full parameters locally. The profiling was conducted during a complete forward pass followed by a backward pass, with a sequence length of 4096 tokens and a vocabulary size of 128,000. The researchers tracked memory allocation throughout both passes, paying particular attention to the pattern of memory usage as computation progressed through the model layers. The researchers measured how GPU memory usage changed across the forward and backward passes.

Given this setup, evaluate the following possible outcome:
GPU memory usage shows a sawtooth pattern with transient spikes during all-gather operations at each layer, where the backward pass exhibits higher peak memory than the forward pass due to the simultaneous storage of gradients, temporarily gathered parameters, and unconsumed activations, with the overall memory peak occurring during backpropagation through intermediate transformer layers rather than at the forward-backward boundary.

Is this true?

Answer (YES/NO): NO